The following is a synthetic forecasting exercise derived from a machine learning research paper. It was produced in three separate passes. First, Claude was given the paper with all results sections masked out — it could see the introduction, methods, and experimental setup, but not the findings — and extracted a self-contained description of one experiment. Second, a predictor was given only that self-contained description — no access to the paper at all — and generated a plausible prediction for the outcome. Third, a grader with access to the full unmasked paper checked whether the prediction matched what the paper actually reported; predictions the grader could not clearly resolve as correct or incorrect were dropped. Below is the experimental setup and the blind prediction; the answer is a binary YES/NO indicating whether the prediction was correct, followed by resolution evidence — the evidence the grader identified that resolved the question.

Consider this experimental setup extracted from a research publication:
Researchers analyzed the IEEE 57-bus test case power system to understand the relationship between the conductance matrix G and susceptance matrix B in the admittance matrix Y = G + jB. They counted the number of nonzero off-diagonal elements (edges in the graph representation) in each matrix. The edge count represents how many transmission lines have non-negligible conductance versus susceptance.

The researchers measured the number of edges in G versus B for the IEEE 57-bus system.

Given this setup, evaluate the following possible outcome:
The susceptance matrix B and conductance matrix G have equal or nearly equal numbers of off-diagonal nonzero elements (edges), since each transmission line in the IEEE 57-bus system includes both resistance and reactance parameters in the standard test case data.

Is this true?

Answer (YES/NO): NO